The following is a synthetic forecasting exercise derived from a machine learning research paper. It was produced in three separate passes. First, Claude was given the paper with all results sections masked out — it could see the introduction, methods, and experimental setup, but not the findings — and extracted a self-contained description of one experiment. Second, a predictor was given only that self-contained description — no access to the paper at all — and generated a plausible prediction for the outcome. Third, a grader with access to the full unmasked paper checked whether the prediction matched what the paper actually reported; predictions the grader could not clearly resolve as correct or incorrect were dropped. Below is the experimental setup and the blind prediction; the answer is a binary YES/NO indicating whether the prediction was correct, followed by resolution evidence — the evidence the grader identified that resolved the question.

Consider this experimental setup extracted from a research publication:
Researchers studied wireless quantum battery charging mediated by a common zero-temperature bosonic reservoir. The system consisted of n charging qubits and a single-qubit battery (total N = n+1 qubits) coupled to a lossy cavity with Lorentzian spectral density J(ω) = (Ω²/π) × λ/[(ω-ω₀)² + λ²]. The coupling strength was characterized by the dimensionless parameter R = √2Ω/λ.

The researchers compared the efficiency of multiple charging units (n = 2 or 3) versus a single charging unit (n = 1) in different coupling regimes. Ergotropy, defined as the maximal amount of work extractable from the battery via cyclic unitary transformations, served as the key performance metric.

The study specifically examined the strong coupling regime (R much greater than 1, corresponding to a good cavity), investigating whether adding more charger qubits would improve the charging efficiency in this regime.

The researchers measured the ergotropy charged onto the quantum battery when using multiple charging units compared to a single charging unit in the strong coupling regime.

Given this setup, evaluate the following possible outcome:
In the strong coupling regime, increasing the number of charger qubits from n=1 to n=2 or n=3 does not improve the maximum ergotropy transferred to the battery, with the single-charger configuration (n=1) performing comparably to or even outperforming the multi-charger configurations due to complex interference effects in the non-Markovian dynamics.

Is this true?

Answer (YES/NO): YES